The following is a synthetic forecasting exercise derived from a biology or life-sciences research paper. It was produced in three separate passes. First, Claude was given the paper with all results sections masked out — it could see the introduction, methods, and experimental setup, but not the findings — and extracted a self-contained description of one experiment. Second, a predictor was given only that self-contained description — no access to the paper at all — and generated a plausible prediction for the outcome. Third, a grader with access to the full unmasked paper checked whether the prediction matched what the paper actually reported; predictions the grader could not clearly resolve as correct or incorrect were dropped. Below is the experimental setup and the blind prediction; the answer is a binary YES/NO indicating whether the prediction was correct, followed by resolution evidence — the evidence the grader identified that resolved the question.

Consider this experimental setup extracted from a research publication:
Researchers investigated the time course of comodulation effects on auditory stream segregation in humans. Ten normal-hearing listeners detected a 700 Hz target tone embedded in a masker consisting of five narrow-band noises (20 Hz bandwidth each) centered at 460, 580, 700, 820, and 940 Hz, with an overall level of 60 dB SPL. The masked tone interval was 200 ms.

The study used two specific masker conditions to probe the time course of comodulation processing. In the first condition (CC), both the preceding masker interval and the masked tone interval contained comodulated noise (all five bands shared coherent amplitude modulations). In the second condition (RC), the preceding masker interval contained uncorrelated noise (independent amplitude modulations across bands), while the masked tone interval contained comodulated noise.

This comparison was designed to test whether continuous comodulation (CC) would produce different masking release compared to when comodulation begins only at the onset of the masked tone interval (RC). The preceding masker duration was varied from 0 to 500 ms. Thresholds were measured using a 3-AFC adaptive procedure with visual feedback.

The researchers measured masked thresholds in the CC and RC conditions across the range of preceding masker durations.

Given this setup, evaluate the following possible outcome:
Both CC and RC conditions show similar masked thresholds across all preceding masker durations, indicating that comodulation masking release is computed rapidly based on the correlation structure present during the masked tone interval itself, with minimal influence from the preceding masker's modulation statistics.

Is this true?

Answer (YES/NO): NO